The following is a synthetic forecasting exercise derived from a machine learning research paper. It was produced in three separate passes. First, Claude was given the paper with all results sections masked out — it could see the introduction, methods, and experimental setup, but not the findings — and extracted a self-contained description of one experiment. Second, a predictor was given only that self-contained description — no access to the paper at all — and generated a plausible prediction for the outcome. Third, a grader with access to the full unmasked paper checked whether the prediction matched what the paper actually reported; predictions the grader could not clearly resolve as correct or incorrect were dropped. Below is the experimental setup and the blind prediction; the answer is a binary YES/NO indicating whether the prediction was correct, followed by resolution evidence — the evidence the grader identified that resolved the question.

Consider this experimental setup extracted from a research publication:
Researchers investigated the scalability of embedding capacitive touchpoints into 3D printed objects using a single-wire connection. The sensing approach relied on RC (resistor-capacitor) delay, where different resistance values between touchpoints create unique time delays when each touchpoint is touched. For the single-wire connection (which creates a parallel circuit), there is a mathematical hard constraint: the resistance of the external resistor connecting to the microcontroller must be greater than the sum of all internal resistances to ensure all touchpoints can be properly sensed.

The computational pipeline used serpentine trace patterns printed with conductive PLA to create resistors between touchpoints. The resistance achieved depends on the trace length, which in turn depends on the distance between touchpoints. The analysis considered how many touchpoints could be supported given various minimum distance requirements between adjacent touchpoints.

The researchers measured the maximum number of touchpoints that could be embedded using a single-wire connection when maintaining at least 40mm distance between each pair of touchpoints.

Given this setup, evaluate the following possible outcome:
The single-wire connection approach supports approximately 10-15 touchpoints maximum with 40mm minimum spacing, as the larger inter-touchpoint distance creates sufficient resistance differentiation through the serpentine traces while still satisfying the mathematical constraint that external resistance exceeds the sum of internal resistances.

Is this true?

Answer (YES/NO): NO